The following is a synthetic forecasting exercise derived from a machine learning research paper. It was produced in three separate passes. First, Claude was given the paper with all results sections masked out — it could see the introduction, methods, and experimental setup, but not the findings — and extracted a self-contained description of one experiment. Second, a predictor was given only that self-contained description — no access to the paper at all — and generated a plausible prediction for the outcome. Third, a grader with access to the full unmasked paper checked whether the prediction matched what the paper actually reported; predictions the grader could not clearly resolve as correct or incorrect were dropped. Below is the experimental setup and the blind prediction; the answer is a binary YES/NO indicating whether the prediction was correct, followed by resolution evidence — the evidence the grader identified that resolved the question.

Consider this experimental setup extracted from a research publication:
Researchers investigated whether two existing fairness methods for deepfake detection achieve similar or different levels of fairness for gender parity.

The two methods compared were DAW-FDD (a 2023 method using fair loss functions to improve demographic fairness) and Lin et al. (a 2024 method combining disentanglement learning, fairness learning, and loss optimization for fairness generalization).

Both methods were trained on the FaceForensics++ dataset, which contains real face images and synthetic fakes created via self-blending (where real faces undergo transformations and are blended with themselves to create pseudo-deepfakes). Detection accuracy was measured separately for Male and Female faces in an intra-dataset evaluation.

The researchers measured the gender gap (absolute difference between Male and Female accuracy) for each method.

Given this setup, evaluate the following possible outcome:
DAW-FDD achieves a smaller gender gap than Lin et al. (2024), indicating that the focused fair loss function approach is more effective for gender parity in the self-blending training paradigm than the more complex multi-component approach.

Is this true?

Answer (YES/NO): YES